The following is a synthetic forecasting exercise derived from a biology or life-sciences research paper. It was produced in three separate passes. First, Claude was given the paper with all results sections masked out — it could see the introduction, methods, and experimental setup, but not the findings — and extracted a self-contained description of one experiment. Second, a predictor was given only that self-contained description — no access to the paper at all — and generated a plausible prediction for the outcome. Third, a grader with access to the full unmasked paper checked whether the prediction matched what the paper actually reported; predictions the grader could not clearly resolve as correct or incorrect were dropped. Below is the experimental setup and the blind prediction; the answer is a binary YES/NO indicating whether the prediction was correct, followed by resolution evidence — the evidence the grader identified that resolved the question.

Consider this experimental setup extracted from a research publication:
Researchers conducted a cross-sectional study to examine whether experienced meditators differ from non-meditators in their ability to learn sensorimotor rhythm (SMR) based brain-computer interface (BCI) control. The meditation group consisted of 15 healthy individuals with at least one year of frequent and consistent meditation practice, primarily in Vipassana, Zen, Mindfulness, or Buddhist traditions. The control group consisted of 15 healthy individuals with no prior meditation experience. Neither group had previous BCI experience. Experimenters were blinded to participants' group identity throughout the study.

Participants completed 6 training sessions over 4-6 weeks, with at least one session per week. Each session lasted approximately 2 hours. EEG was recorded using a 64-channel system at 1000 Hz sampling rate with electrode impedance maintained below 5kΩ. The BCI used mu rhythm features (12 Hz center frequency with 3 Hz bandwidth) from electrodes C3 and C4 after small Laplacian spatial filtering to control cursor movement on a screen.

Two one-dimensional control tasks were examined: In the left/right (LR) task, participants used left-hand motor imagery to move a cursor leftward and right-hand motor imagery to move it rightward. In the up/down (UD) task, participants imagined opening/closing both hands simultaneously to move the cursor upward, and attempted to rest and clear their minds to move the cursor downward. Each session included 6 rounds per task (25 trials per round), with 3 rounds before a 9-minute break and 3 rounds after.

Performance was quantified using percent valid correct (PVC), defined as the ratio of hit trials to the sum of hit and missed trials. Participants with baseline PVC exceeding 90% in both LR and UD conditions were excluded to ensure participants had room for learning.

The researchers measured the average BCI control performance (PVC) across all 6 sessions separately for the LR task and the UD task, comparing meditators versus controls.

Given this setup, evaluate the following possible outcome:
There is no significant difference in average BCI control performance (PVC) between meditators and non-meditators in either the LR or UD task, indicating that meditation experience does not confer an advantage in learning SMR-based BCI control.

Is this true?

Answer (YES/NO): NO